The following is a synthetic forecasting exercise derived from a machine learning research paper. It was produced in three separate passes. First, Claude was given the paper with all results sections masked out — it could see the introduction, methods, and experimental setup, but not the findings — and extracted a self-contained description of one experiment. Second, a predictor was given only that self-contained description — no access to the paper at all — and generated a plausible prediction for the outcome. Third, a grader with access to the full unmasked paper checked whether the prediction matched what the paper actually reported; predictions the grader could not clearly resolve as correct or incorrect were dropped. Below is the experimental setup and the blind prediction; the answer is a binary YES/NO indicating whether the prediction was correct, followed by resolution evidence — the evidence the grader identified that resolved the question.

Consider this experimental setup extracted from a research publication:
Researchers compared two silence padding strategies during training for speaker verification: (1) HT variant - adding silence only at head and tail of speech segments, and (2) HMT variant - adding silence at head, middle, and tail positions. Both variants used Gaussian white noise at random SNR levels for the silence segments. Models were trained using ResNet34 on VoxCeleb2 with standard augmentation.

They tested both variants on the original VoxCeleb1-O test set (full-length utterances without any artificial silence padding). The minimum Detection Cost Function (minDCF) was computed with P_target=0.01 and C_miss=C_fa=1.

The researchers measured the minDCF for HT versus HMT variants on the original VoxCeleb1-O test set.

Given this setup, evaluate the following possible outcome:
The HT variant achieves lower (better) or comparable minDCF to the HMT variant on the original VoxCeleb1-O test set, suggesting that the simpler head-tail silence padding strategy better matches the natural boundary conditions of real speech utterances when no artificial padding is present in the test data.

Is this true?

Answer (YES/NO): YES